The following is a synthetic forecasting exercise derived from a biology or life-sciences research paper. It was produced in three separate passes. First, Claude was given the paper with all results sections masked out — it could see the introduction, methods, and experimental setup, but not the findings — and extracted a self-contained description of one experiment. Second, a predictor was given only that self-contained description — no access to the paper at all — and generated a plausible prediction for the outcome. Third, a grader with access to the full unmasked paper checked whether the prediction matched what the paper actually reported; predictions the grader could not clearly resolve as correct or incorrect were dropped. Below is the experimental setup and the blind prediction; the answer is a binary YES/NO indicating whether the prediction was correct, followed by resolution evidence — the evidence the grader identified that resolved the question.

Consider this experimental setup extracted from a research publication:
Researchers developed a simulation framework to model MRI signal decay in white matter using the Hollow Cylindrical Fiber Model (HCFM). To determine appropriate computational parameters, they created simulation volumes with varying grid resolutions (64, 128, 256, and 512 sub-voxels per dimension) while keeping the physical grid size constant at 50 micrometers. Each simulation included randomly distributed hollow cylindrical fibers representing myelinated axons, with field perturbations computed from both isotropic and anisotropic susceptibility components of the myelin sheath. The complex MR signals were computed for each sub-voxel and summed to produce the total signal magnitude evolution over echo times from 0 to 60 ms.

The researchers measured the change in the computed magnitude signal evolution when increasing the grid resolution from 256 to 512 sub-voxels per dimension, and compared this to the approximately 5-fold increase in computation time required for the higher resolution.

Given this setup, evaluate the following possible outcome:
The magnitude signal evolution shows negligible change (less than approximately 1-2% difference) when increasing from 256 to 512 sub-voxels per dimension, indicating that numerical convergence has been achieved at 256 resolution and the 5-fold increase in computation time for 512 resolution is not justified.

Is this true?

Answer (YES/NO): YES